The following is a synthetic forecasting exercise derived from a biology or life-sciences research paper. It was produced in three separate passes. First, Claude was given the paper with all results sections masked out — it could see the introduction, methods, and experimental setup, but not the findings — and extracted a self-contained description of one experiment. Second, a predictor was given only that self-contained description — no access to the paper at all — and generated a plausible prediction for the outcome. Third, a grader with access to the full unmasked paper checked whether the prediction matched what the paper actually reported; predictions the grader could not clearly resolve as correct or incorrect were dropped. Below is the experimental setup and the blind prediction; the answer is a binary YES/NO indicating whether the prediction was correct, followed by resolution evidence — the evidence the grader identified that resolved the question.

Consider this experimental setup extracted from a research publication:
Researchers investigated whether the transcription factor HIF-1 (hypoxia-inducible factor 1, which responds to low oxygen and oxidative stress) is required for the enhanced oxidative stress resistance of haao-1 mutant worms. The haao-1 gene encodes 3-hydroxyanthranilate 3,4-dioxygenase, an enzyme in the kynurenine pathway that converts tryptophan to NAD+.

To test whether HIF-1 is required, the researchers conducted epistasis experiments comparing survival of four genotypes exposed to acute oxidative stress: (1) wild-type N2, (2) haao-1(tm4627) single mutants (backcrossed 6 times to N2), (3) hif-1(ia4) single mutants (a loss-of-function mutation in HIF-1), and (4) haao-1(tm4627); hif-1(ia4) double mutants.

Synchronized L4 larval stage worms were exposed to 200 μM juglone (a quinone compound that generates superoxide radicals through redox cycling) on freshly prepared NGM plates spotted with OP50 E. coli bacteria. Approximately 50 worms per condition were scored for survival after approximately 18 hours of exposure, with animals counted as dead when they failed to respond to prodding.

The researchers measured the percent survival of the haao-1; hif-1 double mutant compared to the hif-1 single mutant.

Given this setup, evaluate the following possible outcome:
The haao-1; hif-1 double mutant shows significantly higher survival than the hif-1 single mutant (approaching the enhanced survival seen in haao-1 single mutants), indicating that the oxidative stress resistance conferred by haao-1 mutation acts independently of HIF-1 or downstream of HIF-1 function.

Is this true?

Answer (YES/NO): YES